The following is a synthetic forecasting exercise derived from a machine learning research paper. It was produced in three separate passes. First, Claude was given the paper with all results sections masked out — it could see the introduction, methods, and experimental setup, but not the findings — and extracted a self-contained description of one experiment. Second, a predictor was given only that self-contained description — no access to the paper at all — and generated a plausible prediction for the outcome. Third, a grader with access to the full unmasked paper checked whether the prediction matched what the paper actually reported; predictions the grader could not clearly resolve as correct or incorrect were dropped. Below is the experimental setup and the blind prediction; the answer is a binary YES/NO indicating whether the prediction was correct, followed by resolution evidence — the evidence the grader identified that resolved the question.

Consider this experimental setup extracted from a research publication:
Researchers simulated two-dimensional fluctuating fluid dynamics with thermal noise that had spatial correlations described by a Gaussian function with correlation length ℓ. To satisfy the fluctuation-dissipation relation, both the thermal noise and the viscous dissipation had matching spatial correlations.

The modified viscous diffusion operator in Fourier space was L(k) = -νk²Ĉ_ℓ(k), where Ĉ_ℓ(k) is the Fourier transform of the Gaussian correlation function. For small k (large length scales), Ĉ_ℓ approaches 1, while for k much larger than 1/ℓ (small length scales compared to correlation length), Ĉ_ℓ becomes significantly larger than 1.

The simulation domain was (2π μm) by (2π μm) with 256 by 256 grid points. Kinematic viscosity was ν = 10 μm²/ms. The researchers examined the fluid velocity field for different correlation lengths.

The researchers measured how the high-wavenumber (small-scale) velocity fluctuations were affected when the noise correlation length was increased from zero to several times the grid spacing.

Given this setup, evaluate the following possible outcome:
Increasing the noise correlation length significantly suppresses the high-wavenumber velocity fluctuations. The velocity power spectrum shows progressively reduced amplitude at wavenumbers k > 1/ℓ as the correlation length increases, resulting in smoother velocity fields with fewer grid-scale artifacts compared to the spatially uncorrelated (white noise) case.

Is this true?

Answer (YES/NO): NO